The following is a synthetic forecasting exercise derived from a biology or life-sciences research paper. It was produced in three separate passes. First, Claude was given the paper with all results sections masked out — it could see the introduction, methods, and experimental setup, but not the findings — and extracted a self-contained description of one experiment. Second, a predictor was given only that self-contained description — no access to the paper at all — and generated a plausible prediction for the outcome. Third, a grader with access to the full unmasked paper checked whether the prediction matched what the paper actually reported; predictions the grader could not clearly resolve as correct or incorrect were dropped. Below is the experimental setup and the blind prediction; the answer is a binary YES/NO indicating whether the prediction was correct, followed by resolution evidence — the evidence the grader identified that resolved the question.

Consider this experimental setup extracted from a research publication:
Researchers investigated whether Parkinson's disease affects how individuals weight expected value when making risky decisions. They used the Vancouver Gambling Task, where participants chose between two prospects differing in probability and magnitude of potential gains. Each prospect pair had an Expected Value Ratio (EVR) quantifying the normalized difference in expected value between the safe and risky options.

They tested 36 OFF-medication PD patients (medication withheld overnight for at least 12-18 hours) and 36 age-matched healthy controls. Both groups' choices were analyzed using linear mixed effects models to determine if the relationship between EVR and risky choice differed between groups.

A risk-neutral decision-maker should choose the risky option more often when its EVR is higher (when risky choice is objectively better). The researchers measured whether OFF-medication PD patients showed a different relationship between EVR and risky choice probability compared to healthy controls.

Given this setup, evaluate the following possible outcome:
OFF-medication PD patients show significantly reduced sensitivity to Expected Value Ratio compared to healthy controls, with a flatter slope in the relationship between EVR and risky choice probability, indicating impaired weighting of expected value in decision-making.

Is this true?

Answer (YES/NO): NO